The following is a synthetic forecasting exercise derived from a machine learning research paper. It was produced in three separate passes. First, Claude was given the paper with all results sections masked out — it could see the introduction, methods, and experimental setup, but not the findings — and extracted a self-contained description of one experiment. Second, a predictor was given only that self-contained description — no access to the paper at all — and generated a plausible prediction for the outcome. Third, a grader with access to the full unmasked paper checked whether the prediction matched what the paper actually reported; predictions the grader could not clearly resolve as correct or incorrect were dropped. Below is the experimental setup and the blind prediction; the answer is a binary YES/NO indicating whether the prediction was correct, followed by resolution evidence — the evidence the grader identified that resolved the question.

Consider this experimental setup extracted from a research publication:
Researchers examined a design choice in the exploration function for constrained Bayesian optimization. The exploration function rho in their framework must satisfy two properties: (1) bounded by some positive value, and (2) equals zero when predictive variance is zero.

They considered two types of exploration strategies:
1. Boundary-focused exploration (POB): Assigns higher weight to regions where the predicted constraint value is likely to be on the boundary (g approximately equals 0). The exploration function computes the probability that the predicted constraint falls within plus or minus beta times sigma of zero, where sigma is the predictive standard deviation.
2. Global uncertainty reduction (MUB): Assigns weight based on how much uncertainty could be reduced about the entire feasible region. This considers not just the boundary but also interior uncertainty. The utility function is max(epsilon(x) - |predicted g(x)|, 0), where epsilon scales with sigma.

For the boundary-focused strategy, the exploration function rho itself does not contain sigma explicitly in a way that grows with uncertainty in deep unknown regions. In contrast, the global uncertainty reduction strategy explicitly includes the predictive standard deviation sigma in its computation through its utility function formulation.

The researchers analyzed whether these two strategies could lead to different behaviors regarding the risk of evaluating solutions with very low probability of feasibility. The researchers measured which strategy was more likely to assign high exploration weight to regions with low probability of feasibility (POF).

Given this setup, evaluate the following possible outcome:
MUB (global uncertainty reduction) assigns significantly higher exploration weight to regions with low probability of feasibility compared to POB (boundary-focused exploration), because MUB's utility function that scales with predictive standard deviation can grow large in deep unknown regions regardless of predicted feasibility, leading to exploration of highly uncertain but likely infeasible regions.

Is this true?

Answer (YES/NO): YES